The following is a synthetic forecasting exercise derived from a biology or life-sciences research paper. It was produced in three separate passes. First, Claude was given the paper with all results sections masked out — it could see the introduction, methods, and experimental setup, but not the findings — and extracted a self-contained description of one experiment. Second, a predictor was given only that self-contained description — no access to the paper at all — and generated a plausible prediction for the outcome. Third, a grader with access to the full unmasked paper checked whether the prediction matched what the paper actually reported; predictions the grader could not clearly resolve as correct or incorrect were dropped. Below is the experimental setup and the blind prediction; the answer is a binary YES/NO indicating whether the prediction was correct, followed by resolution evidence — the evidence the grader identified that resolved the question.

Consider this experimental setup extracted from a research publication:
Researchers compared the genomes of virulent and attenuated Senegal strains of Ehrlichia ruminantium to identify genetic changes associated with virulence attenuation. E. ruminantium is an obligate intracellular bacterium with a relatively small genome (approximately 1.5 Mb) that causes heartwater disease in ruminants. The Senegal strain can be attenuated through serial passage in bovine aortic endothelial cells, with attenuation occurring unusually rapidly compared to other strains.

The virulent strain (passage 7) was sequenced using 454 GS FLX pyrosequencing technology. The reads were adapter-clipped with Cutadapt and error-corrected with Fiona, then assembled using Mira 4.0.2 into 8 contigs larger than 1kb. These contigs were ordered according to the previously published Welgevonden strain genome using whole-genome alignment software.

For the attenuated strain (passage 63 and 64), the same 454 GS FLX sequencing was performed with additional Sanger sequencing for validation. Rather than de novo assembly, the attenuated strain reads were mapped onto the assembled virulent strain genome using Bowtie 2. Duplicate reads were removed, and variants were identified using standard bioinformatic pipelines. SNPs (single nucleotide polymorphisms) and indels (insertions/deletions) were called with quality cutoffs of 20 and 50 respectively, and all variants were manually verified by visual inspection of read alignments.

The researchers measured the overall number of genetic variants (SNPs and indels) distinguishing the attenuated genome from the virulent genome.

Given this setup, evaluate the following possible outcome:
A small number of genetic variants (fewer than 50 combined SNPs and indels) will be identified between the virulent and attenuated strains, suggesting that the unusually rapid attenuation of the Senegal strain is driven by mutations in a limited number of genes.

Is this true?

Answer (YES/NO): YES